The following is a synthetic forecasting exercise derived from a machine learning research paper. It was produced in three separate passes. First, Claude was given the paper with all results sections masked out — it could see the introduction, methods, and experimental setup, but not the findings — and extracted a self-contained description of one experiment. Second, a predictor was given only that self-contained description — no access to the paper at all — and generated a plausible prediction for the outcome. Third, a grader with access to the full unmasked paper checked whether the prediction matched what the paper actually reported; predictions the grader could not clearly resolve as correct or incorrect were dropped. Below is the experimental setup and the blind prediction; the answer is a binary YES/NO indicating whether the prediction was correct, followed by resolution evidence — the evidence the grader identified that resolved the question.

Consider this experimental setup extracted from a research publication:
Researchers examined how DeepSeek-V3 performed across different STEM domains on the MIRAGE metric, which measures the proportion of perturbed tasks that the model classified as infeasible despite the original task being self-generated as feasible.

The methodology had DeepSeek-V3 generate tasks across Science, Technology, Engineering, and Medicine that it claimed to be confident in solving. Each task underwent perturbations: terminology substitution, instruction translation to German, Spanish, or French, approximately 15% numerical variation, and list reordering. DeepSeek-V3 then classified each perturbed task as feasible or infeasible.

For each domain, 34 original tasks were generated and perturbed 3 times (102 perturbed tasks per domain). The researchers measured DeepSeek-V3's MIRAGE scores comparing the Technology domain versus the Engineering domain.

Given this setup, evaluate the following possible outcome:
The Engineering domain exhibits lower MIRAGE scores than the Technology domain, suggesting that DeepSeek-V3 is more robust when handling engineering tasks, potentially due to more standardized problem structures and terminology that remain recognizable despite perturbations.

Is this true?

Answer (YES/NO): YES